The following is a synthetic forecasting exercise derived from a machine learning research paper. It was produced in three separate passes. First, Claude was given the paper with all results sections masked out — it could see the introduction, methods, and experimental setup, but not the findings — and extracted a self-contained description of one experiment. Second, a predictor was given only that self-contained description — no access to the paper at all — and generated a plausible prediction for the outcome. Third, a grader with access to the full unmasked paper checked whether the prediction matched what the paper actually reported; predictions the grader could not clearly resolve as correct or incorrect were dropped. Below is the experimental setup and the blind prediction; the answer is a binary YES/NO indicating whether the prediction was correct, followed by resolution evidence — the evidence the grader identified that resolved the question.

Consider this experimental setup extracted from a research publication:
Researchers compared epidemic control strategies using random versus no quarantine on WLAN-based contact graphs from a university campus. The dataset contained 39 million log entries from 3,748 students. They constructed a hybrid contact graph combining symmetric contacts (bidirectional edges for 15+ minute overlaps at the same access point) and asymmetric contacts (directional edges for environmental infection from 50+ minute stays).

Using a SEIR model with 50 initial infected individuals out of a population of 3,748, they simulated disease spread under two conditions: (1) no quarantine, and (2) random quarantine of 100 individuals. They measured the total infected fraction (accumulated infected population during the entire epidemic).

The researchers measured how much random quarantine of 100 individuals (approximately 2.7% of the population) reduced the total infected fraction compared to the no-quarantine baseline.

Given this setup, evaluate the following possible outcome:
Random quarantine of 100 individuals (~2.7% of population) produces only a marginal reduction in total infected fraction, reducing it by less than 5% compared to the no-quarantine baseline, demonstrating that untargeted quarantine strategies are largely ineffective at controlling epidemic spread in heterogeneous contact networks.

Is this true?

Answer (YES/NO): NO